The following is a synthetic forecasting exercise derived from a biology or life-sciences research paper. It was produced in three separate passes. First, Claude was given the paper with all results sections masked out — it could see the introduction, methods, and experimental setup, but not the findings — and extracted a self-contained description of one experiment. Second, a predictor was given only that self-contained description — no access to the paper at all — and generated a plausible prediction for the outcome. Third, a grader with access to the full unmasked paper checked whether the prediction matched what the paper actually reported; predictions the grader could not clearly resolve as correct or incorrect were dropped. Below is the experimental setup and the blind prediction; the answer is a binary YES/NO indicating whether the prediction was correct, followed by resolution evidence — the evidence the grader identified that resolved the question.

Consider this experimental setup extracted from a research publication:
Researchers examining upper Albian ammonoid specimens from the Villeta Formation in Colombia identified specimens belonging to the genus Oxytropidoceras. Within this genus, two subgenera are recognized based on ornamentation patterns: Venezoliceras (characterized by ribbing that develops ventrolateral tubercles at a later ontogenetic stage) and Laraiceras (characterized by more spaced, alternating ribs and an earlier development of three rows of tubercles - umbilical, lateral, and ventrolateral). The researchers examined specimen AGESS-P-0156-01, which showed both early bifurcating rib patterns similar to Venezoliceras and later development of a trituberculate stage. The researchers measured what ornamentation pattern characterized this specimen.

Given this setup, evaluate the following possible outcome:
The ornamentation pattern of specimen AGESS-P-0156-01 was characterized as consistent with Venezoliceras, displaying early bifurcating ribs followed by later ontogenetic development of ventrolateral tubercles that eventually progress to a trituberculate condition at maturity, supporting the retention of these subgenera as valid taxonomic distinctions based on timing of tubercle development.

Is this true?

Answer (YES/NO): NO